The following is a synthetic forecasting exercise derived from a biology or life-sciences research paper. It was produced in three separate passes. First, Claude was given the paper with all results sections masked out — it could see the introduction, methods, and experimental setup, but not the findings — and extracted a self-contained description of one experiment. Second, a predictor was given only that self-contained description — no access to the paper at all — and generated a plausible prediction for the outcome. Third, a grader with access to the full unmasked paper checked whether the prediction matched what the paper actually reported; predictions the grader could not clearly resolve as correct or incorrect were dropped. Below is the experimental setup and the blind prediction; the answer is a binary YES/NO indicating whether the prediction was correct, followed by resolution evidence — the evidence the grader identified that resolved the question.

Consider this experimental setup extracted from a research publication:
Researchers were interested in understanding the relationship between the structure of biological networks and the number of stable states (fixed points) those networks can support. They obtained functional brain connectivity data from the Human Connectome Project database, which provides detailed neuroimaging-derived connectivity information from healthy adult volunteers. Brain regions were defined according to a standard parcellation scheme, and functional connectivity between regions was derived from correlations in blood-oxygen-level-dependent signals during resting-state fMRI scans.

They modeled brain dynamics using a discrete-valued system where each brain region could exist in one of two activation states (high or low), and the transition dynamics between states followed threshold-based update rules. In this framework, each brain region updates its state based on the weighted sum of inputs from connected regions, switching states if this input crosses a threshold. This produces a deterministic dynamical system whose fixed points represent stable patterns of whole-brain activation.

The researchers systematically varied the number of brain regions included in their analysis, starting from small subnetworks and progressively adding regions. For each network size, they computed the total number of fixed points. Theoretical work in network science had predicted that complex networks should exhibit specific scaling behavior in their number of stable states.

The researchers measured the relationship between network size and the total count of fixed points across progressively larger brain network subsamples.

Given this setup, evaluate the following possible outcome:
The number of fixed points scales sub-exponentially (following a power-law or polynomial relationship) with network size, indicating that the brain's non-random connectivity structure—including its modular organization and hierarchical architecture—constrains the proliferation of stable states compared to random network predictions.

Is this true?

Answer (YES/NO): NO